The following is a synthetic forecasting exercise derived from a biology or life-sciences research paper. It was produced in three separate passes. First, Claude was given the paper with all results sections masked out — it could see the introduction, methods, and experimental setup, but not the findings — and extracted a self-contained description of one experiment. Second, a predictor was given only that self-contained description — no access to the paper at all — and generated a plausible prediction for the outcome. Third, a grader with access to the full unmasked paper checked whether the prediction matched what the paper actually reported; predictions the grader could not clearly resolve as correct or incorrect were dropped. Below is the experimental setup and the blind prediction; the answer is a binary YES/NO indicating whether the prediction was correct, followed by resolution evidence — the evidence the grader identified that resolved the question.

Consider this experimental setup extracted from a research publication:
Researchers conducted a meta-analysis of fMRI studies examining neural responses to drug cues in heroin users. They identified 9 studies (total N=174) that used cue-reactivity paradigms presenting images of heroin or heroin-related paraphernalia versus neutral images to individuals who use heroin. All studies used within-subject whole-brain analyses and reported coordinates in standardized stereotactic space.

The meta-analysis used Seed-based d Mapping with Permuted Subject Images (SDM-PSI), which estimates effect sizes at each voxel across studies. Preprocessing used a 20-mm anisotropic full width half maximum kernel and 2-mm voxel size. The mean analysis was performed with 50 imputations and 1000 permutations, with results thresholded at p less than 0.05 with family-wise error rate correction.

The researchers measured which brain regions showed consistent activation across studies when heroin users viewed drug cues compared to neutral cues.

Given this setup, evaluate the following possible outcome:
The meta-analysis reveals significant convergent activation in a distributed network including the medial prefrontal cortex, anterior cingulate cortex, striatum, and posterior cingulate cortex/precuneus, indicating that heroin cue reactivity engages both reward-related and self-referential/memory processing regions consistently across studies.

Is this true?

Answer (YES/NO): NO